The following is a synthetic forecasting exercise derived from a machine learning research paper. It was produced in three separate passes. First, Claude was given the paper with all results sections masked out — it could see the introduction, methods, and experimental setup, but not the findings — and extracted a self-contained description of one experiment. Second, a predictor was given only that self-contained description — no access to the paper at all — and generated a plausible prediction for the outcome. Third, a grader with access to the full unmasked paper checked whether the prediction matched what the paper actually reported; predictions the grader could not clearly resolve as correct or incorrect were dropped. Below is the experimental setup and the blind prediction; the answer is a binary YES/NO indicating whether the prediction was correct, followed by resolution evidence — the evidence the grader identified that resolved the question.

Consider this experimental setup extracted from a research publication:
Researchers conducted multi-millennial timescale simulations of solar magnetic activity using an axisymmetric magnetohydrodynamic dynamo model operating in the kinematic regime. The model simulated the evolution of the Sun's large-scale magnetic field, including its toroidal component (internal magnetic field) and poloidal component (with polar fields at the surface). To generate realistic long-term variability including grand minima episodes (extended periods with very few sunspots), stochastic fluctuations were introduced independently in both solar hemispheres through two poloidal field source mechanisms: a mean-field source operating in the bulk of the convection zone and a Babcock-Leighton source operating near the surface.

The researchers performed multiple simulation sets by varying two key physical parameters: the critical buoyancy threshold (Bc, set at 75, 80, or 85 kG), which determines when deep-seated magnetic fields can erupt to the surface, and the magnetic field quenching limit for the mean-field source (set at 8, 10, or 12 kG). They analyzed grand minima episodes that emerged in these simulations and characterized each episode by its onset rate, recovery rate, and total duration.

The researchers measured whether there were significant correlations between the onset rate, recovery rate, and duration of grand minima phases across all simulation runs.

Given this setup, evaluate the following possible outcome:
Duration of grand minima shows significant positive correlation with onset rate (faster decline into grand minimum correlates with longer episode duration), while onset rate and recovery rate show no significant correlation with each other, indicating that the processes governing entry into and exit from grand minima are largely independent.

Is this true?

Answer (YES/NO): NO